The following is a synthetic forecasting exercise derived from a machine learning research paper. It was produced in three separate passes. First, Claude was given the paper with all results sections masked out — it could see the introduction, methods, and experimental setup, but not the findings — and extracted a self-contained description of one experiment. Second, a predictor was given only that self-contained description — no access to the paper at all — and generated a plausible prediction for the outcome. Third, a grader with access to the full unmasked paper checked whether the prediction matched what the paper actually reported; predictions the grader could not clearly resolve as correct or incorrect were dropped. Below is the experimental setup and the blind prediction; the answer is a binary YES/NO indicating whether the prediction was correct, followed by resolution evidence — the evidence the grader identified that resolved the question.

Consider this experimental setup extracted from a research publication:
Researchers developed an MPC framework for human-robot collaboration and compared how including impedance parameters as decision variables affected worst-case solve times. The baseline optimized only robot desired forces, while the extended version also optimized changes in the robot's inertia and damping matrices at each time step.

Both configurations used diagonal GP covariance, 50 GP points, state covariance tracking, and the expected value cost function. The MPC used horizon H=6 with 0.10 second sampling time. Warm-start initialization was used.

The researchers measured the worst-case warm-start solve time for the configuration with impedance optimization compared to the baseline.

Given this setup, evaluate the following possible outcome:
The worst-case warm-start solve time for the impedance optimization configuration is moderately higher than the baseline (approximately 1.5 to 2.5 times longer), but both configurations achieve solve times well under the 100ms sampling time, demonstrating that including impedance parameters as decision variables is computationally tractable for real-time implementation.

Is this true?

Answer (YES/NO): NO